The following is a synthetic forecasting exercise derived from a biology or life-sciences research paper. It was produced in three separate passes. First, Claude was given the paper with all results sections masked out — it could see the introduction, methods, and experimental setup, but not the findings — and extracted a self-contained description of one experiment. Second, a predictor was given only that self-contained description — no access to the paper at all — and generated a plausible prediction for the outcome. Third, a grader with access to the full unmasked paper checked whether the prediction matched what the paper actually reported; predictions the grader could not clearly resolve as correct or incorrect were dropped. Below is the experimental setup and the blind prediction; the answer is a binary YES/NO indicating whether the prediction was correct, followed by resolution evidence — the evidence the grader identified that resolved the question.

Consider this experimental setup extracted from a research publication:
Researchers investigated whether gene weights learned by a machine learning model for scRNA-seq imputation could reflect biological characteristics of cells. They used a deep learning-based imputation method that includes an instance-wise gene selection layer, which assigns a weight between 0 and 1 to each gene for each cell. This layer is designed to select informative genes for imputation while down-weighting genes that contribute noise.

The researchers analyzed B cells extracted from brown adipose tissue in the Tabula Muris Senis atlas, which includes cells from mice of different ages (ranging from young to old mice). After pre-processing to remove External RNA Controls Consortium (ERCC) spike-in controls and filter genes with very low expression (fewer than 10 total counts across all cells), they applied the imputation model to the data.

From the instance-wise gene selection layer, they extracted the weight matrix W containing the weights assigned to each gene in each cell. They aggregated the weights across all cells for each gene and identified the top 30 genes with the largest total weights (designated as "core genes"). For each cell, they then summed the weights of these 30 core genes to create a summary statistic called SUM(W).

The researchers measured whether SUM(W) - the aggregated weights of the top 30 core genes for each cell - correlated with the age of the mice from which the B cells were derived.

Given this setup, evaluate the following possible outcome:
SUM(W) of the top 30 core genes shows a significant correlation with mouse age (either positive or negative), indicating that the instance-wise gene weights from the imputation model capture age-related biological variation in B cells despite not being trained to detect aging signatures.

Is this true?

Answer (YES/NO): NO